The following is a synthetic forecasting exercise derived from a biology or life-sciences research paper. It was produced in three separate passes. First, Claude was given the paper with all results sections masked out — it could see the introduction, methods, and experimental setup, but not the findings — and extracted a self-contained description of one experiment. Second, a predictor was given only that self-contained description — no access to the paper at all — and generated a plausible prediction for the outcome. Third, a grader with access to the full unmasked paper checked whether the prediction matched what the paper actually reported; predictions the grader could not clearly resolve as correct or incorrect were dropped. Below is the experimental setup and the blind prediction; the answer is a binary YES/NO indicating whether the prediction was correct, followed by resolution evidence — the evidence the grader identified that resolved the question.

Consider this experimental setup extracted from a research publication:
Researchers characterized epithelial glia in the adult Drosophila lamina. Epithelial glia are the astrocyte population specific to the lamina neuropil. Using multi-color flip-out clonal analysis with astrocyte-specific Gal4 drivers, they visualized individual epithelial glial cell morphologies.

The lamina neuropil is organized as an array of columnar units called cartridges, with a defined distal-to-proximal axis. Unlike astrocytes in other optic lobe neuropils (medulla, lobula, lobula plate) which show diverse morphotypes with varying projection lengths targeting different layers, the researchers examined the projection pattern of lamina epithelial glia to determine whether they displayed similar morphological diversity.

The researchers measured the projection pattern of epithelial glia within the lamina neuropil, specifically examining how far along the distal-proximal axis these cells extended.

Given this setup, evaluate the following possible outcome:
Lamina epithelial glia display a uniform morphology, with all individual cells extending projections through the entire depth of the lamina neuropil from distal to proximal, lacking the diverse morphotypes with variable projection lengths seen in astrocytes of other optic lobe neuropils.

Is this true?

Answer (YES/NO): YES